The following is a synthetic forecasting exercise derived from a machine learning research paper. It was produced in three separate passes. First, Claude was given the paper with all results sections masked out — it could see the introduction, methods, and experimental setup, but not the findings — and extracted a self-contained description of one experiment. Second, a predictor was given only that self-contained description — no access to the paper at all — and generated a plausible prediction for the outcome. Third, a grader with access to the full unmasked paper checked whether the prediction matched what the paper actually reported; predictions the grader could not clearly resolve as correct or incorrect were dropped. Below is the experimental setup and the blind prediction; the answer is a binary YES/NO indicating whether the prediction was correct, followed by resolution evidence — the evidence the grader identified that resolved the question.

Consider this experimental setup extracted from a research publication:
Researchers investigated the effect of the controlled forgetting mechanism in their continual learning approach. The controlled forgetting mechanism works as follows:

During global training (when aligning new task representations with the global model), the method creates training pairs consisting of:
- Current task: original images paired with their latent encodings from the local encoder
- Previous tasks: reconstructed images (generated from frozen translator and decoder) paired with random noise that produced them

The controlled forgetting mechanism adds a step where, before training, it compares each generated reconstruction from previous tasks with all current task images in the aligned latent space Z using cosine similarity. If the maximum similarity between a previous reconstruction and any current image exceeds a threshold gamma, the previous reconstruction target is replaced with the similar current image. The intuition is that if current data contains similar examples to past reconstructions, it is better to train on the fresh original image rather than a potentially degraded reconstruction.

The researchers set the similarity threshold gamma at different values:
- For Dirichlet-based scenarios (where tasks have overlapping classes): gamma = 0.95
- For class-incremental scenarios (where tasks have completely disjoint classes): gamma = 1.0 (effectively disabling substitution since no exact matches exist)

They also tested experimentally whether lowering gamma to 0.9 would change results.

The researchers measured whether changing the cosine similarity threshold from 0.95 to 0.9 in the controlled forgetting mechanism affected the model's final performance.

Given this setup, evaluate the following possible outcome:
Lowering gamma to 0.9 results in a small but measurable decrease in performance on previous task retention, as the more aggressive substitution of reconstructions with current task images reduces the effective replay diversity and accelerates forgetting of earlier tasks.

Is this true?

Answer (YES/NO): NO